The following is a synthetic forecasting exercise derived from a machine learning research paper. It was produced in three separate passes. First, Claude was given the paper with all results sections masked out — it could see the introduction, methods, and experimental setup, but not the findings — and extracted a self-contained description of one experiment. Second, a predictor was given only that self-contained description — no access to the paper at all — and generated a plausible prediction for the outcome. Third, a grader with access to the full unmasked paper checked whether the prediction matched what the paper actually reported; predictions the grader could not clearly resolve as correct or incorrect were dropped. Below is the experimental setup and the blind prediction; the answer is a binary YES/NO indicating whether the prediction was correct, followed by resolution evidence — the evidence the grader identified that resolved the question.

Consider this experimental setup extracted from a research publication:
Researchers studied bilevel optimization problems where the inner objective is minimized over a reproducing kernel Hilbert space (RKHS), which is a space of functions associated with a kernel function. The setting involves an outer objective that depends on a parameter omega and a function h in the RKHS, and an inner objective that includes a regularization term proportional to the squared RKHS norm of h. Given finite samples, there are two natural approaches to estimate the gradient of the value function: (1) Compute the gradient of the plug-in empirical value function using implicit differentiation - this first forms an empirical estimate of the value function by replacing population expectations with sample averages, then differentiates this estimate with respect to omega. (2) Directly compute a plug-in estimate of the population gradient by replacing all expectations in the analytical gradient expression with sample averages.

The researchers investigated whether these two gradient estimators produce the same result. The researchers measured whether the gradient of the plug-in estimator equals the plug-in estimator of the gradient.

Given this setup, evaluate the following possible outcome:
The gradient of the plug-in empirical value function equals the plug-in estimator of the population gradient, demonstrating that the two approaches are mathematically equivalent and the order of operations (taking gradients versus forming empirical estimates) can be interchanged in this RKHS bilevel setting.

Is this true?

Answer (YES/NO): YES